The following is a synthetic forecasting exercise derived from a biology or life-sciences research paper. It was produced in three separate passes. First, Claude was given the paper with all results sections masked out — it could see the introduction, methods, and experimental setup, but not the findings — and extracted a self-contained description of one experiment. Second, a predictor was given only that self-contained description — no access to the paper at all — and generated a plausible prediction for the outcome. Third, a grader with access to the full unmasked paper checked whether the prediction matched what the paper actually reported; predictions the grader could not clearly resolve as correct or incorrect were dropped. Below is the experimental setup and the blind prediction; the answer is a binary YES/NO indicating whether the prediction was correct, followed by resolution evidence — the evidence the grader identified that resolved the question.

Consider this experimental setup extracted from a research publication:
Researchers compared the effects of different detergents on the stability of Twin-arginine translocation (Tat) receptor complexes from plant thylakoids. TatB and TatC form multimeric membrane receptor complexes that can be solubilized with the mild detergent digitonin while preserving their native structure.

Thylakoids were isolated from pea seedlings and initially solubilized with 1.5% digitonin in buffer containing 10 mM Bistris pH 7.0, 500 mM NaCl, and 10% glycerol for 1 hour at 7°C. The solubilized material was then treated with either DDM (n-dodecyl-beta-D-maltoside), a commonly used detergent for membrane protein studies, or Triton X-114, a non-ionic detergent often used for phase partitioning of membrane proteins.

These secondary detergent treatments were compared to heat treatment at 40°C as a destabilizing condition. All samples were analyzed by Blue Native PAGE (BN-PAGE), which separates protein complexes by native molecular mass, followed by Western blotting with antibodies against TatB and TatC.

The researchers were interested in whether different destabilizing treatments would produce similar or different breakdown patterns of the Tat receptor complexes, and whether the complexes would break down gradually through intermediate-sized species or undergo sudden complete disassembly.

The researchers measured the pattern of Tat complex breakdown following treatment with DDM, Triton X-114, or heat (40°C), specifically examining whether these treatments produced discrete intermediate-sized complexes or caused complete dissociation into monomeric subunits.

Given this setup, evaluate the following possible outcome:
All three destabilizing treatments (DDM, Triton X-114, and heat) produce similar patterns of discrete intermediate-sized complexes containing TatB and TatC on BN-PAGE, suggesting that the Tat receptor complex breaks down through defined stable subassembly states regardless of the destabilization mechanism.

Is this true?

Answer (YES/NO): YES